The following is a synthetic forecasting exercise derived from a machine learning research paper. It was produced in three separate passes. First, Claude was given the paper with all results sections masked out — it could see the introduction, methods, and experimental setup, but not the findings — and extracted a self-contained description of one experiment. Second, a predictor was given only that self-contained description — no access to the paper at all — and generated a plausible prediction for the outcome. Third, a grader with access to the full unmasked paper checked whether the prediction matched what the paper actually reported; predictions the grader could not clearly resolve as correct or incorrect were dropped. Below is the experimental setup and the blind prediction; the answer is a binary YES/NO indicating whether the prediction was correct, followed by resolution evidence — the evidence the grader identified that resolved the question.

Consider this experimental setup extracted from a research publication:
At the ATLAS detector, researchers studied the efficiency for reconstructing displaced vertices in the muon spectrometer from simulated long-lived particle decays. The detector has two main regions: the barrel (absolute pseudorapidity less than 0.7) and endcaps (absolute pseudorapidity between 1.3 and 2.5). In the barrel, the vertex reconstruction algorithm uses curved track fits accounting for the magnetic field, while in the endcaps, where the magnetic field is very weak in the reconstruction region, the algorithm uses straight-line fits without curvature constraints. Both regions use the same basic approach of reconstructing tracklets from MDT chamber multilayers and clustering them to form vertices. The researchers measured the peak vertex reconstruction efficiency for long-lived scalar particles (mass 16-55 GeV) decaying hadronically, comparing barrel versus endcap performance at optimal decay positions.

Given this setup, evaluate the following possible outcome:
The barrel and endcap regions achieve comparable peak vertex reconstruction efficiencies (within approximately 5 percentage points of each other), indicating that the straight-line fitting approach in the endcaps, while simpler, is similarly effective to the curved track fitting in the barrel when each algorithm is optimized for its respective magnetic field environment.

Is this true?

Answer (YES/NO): NO